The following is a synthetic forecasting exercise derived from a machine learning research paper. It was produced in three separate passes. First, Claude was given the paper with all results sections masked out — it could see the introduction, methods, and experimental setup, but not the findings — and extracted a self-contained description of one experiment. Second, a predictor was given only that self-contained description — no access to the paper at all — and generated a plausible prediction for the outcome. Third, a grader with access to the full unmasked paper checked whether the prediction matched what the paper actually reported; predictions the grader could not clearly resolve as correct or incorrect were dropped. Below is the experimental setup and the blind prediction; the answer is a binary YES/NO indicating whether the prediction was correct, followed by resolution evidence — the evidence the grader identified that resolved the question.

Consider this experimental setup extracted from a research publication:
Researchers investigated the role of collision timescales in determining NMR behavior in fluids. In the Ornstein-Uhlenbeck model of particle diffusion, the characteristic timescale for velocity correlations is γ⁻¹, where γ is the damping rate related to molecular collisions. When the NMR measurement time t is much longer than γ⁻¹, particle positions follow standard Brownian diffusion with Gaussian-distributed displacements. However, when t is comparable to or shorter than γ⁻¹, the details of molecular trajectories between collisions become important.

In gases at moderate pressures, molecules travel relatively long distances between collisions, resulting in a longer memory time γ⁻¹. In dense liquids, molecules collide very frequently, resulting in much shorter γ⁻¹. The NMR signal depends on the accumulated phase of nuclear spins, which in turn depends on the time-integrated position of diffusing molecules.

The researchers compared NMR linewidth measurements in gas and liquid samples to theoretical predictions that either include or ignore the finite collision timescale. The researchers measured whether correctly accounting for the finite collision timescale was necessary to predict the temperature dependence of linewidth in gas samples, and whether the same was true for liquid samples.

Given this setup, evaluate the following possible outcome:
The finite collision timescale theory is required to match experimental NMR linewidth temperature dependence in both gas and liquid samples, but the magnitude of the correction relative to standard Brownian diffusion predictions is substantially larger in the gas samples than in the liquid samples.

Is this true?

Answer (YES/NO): NO